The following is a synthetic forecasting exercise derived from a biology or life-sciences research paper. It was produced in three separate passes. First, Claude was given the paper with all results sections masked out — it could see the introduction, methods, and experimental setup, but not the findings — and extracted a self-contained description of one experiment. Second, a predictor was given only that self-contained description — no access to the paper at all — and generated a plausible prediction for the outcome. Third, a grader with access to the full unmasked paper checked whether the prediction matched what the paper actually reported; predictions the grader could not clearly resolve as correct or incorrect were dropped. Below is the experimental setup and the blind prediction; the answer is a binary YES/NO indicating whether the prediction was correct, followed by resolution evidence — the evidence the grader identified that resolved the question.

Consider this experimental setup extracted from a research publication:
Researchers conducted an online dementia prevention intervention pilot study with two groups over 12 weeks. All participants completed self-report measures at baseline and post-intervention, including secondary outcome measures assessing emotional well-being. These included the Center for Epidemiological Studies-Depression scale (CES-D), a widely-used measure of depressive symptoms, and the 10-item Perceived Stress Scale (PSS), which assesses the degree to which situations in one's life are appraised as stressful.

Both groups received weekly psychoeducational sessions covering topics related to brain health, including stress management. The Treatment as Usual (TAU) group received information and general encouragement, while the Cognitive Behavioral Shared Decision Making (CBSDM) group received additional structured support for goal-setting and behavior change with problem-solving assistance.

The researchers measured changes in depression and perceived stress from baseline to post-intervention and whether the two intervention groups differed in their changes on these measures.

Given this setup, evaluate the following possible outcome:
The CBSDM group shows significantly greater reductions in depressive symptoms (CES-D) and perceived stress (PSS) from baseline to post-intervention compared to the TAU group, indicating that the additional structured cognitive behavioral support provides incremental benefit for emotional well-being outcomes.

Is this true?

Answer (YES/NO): NO